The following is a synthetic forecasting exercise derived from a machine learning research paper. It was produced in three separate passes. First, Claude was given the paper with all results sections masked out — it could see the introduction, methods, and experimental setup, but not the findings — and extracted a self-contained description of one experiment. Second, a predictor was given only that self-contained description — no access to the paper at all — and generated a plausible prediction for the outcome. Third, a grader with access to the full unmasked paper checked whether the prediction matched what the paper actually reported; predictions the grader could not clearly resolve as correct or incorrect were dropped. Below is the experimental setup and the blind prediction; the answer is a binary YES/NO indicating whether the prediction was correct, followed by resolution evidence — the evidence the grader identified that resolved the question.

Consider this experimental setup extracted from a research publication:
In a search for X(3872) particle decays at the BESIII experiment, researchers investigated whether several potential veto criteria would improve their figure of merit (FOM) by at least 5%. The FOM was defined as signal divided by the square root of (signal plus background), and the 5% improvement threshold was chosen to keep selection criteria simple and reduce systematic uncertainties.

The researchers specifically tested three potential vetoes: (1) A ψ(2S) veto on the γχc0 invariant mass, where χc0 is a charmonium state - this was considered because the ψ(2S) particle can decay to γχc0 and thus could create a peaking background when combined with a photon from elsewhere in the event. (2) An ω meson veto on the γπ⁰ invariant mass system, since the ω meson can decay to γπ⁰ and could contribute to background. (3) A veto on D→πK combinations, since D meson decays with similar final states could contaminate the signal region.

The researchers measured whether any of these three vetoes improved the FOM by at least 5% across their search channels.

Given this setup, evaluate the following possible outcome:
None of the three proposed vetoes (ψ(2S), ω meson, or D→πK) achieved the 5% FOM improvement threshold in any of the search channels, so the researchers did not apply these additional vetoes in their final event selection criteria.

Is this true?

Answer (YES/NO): YES